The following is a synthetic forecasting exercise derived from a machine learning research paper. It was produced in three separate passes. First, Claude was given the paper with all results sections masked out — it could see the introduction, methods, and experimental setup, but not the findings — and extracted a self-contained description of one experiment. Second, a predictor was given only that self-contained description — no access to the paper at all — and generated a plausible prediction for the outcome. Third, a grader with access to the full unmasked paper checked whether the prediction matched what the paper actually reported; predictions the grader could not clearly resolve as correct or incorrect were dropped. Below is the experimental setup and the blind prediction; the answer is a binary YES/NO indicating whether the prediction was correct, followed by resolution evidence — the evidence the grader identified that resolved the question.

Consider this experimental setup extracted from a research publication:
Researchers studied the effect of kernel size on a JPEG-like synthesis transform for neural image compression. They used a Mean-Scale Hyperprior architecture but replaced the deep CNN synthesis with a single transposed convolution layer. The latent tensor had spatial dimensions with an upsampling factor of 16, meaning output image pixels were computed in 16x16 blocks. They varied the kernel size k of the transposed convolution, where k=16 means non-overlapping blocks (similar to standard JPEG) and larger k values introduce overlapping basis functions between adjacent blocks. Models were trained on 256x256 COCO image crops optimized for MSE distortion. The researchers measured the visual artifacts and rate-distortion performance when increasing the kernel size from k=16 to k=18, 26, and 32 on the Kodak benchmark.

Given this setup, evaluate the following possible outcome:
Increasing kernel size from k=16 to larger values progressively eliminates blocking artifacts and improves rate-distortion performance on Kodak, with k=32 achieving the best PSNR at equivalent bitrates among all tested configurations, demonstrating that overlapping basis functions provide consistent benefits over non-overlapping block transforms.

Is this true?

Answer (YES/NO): NO